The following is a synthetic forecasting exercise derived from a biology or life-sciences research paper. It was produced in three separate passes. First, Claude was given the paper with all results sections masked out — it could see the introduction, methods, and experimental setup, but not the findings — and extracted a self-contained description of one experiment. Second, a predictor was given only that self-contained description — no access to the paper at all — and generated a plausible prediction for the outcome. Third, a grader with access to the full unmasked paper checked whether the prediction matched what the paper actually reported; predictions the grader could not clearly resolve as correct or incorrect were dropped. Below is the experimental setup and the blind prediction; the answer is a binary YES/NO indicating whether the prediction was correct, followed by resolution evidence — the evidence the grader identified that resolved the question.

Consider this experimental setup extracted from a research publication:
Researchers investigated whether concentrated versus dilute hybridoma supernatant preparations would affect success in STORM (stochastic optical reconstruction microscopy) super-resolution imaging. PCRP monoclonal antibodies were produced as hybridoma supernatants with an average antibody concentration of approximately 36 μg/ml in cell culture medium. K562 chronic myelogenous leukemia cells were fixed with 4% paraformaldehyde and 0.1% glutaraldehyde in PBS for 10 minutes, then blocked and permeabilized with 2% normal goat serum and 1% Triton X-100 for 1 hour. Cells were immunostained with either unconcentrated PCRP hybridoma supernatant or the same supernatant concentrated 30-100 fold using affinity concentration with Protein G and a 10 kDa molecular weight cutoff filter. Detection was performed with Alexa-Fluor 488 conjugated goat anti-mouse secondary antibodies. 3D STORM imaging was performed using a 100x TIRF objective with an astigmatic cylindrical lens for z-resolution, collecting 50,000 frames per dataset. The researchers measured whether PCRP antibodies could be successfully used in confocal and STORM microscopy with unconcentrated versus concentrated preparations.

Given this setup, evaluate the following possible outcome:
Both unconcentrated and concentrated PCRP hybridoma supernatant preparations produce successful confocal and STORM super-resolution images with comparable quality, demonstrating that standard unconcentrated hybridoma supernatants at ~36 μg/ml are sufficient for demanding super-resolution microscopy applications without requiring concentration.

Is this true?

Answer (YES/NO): NO